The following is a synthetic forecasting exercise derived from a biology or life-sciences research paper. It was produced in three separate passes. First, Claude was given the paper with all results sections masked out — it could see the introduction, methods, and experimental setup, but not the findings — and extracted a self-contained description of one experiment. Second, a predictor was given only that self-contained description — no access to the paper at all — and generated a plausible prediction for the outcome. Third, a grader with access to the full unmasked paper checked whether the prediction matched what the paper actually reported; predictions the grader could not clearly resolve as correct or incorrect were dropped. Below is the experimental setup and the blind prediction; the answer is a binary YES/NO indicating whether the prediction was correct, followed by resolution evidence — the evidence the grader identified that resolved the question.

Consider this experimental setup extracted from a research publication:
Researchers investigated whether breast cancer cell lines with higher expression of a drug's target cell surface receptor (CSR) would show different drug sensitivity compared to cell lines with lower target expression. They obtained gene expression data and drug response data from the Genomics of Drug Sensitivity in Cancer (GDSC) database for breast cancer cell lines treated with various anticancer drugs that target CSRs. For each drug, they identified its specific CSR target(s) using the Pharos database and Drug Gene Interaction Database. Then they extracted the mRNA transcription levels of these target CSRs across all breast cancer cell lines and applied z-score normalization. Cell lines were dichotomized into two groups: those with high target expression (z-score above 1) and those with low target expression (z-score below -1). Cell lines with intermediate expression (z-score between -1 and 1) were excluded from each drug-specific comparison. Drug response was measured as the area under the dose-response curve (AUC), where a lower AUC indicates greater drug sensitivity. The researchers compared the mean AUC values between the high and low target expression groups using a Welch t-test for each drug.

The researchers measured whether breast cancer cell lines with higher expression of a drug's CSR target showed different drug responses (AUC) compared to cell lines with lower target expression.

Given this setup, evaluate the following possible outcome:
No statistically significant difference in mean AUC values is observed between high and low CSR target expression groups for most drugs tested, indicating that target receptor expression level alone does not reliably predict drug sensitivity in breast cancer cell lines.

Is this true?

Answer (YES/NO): NO